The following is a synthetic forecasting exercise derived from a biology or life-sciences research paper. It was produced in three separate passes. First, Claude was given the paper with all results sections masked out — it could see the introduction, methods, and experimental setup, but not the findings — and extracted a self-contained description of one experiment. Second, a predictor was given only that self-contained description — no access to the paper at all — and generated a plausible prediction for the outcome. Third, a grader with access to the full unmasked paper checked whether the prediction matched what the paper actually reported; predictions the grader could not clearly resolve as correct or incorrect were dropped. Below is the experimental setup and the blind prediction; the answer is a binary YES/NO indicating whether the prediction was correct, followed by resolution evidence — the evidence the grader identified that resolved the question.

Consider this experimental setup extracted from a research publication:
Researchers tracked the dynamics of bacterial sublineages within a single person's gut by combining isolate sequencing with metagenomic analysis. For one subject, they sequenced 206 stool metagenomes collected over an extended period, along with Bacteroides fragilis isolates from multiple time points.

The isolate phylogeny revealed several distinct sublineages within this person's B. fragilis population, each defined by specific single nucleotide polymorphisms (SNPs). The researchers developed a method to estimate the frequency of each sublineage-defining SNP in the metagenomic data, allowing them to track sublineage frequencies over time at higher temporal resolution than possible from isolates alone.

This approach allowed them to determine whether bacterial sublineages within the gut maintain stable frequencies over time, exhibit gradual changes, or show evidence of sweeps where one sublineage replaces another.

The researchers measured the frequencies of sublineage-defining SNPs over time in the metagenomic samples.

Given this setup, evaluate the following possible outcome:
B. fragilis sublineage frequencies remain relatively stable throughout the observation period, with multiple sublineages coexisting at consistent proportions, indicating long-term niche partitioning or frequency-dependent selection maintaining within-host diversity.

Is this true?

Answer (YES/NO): YES